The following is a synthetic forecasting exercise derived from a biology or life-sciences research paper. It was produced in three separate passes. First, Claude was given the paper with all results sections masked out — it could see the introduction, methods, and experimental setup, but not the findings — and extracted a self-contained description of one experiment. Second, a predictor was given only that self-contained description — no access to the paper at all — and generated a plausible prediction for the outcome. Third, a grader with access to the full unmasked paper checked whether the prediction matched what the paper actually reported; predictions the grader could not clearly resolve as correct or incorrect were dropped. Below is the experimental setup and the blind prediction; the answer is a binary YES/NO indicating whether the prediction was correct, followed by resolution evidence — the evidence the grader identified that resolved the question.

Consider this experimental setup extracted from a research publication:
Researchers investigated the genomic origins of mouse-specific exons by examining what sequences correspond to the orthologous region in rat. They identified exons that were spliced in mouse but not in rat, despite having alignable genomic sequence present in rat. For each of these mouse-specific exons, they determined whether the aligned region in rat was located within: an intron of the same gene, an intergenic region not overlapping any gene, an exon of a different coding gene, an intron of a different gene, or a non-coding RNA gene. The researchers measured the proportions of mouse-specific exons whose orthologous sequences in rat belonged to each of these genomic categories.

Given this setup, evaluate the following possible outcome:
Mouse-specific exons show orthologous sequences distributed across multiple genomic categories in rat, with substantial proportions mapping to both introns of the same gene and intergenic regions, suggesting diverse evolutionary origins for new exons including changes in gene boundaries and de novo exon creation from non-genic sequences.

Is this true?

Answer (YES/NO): NO